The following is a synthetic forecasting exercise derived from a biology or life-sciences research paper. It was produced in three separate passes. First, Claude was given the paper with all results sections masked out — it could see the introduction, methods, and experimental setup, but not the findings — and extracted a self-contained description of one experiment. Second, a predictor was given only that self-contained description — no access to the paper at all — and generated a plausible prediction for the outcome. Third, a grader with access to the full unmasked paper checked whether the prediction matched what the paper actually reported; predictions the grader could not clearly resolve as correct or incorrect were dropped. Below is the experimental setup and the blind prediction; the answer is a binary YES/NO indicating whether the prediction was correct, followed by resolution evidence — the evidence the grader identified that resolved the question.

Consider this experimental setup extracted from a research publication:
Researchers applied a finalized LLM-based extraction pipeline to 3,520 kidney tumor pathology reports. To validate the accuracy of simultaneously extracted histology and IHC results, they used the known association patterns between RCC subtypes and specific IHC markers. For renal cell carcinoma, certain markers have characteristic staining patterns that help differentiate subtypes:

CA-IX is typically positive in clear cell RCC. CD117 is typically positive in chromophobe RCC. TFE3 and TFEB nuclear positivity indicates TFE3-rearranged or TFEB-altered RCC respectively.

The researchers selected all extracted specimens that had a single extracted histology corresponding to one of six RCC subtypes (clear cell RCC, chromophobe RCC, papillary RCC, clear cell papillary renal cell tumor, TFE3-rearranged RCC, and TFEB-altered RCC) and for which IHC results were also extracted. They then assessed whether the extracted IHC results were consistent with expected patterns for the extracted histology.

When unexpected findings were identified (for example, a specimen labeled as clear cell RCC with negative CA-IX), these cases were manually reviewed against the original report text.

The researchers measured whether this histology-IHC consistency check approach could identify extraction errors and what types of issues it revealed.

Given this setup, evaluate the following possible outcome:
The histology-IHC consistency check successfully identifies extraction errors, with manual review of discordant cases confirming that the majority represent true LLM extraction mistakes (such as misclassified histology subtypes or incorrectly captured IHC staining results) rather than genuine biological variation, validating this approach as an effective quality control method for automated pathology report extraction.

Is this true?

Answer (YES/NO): NO